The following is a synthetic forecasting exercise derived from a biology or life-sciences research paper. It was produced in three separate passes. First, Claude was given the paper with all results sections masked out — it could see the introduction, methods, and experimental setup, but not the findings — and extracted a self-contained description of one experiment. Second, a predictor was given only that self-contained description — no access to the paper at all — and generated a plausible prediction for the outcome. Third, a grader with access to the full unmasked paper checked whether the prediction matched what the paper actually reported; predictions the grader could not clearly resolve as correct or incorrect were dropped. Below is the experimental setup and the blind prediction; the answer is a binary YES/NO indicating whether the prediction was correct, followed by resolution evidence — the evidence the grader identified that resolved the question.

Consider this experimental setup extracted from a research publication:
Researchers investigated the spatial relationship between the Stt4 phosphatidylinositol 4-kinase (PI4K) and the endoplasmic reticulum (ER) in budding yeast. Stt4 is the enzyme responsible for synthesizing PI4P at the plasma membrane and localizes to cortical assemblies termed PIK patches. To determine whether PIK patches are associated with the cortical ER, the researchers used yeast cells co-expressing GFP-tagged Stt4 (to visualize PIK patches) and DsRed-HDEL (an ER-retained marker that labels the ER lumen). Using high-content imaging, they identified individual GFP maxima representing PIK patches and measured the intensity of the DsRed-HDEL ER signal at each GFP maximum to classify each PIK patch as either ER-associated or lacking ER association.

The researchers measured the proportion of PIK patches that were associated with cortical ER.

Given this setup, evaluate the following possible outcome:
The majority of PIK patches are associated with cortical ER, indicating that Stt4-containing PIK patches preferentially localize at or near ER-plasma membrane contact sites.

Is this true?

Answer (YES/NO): YES